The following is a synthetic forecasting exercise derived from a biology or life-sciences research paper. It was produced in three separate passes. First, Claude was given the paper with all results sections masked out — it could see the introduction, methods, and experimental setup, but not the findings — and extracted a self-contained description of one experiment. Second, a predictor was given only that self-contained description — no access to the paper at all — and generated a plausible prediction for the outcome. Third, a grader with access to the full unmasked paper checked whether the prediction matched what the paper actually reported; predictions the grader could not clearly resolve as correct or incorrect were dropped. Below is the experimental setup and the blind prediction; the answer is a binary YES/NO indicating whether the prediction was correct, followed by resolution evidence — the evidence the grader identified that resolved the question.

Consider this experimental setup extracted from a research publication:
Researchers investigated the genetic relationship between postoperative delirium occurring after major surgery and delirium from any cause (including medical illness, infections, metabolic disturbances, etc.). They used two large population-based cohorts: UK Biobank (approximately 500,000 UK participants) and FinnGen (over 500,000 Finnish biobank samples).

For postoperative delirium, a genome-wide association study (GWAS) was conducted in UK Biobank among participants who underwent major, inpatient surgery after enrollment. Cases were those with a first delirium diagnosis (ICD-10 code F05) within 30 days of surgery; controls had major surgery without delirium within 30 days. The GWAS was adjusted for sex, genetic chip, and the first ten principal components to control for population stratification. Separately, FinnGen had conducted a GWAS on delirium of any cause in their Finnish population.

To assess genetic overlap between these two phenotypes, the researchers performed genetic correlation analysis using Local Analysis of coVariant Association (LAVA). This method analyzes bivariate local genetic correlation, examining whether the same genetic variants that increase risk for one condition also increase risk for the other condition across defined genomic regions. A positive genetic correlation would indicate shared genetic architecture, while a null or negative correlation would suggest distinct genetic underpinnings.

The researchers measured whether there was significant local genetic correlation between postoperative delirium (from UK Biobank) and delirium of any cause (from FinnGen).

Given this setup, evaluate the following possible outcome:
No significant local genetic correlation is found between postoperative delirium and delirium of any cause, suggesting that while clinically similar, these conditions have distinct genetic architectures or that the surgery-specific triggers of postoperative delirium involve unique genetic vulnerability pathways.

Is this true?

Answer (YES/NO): NO